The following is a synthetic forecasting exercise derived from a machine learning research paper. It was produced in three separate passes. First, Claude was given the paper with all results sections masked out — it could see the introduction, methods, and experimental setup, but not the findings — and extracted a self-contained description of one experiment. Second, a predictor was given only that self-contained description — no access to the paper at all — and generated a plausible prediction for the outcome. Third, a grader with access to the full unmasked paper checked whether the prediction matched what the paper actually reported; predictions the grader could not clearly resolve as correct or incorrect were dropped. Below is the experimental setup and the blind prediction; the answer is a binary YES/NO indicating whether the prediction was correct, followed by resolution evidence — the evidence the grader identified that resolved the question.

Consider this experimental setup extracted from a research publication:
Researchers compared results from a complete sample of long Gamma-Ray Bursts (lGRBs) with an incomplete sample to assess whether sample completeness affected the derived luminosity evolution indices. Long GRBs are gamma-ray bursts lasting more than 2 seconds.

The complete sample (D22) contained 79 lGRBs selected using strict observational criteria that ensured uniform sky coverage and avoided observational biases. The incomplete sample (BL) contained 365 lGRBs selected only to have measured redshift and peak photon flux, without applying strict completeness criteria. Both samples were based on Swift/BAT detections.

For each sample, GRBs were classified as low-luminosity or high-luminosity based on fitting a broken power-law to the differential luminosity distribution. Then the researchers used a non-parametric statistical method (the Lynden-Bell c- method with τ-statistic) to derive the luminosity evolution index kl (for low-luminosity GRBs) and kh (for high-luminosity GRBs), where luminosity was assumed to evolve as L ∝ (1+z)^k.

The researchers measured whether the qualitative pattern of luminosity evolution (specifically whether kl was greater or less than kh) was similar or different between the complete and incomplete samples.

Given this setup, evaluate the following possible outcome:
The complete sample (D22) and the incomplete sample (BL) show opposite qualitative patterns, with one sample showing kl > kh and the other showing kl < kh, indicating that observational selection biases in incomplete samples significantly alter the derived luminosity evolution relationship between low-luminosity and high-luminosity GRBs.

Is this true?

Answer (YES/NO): NO